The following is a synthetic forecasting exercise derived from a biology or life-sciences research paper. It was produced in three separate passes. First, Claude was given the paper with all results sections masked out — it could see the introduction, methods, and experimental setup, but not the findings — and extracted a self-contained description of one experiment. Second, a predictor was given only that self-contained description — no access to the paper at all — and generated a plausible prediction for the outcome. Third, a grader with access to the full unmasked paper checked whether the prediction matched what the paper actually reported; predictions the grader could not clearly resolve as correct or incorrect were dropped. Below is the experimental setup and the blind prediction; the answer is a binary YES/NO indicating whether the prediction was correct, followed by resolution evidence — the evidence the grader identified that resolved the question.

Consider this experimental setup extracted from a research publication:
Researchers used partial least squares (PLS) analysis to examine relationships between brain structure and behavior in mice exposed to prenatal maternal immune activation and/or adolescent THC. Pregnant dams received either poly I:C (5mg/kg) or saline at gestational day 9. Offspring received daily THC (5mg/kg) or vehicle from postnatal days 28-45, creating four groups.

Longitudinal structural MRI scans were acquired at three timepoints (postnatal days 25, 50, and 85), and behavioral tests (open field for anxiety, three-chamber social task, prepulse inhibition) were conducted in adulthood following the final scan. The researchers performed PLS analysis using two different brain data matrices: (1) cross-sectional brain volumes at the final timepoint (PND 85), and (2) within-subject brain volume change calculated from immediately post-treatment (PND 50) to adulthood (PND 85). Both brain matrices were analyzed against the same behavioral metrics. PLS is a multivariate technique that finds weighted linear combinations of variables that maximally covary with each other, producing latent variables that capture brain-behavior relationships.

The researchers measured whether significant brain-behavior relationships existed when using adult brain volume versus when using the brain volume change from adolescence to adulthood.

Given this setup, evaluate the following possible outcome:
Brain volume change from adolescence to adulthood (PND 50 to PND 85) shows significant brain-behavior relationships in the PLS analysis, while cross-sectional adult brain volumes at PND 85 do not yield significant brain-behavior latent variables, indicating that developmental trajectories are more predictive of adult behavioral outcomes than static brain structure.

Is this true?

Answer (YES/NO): NO